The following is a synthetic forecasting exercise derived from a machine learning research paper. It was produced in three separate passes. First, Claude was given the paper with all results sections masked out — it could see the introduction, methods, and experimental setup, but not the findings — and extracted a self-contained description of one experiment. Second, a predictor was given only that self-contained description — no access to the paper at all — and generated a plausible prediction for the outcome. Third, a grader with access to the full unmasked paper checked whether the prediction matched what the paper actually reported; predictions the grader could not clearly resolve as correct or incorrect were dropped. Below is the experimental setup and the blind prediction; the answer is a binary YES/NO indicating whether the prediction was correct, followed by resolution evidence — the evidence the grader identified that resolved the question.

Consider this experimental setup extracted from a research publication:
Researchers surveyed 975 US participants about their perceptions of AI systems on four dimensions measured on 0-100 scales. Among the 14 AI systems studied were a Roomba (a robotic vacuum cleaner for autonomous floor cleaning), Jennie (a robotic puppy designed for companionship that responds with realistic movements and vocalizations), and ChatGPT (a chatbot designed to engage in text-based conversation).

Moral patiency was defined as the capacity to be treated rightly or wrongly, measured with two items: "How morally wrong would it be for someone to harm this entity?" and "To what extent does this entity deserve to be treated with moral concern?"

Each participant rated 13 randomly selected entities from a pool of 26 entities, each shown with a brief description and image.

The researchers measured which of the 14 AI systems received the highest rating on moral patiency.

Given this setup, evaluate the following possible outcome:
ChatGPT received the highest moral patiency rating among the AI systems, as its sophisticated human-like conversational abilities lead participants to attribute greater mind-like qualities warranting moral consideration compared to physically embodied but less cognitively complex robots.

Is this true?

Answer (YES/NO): NO